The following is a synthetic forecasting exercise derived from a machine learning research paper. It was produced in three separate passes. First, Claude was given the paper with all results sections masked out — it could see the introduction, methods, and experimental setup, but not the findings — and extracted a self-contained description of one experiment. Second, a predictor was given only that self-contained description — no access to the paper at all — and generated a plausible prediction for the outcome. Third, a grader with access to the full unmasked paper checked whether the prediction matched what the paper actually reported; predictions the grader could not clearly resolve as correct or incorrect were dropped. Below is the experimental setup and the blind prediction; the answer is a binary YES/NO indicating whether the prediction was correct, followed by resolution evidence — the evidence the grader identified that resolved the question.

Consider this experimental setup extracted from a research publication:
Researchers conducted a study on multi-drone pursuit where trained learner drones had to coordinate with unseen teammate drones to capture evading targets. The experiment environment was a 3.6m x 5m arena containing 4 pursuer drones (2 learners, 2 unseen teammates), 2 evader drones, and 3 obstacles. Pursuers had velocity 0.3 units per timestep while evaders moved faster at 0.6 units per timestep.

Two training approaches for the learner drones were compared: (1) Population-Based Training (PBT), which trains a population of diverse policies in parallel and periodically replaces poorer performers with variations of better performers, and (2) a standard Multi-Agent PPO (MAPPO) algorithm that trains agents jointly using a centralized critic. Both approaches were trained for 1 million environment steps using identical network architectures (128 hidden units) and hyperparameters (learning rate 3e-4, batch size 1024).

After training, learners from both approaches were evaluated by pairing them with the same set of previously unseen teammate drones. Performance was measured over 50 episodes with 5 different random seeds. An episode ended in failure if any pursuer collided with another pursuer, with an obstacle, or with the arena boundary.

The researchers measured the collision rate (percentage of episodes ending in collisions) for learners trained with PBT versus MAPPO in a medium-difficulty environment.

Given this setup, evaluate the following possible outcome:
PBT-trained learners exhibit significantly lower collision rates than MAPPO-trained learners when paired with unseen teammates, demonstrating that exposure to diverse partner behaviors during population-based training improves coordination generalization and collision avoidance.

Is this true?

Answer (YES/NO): NO